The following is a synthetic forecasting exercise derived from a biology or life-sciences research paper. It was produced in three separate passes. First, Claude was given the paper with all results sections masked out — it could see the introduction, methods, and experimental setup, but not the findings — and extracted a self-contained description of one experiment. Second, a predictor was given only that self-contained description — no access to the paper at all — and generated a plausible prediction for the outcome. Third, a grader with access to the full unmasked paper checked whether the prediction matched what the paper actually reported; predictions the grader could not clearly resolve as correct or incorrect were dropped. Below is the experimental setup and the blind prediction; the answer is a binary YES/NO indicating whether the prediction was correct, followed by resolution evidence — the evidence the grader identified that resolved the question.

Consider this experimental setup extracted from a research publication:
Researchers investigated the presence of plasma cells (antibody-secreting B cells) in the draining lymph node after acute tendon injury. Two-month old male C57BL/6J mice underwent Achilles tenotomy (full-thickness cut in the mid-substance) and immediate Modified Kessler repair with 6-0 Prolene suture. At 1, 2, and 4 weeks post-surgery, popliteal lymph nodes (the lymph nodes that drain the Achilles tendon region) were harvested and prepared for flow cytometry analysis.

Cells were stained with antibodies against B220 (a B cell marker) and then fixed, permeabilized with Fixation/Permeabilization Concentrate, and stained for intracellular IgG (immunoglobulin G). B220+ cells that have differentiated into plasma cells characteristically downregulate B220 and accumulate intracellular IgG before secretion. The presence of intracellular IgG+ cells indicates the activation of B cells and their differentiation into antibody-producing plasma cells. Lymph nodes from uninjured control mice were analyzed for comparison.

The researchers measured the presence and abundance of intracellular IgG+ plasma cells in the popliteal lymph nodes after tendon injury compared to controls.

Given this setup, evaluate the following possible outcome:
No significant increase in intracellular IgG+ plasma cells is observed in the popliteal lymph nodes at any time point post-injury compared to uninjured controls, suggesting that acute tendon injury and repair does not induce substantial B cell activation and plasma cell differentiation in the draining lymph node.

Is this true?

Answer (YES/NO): YES